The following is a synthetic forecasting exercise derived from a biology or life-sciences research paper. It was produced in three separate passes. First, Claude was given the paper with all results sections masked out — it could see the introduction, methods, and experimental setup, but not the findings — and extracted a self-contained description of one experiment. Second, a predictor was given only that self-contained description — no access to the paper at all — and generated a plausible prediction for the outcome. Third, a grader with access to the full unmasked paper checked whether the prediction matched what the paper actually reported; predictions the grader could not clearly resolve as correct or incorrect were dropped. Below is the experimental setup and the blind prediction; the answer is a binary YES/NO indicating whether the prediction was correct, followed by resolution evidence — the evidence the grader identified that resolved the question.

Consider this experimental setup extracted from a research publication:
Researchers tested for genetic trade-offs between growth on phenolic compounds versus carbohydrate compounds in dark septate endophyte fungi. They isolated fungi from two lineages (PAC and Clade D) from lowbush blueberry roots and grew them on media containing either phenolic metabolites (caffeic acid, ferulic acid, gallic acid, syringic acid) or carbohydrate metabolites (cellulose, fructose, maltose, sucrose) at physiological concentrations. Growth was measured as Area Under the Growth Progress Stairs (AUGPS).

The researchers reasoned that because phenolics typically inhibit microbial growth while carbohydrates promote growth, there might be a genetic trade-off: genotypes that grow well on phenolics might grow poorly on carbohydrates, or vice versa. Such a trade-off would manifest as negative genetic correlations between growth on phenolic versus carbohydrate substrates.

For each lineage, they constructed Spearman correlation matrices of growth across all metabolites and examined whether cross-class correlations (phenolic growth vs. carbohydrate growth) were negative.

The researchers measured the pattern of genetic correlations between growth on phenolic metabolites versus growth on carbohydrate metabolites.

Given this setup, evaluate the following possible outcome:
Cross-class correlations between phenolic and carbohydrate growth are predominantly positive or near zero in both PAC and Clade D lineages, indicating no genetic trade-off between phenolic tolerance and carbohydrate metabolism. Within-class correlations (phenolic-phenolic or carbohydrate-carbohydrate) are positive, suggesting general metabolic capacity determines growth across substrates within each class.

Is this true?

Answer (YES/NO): YES